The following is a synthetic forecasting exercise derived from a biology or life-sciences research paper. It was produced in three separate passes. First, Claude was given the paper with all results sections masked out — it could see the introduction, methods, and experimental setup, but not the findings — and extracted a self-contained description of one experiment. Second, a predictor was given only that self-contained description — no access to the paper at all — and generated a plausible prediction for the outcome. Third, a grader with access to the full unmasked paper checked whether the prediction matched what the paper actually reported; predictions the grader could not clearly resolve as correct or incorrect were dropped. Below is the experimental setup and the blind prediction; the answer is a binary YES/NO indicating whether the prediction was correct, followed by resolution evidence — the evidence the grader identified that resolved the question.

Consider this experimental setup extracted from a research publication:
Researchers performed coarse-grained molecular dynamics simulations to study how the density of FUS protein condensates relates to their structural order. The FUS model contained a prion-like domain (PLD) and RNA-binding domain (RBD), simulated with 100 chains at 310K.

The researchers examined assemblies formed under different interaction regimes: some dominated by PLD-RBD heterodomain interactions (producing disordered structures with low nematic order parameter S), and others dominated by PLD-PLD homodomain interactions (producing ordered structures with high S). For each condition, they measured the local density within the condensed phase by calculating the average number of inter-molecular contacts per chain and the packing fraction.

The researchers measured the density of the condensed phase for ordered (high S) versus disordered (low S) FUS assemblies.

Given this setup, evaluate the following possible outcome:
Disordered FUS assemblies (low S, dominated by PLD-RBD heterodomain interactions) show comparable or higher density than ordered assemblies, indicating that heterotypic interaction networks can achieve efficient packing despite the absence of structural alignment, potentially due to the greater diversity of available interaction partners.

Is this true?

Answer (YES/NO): NO